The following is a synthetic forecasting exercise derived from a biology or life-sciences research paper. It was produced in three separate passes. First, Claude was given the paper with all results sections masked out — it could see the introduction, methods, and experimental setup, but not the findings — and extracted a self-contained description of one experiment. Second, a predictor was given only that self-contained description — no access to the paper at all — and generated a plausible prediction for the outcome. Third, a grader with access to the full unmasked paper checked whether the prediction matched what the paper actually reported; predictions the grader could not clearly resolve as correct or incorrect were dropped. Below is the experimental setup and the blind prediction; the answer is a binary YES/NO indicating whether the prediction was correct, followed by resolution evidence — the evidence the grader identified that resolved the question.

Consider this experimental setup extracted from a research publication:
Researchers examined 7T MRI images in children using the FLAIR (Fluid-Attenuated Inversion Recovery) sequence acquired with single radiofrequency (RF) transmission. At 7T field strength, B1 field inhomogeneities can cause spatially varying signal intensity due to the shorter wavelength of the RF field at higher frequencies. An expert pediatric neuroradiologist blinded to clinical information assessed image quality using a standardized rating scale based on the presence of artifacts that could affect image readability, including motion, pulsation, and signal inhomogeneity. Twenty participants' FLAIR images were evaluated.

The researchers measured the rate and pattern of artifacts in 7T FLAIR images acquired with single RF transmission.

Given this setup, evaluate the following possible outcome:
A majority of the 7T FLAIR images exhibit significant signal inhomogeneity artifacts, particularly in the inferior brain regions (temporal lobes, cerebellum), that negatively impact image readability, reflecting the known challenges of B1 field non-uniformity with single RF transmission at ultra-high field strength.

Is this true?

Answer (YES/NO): YES